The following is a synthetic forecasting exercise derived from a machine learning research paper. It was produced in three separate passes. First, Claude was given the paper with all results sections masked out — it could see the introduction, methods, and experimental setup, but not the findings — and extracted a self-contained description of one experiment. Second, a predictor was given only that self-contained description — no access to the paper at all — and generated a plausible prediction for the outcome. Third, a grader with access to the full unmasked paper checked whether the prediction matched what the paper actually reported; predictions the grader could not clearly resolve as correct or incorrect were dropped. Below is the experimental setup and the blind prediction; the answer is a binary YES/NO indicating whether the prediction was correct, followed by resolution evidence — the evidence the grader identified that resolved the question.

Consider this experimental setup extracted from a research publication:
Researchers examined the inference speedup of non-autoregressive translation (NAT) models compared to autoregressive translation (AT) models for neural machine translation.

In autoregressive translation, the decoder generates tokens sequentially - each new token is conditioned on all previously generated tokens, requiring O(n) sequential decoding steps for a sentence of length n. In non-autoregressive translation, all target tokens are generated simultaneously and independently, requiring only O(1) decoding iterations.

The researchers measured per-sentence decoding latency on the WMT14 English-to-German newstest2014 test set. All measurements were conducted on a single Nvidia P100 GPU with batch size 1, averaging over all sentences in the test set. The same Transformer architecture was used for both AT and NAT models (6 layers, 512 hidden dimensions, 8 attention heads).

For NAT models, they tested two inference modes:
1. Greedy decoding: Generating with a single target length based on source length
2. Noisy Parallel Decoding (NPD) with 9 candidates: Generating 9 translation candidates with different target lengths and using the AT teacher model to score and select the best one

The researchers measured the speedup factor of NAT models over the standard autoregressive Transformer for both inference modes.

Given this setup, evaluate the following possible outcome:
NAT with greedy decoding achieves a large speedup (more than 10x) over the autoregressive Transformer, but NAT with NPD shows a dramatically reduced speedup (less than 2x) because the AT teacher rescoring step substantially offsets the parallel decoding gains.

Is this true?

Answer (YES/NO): NO